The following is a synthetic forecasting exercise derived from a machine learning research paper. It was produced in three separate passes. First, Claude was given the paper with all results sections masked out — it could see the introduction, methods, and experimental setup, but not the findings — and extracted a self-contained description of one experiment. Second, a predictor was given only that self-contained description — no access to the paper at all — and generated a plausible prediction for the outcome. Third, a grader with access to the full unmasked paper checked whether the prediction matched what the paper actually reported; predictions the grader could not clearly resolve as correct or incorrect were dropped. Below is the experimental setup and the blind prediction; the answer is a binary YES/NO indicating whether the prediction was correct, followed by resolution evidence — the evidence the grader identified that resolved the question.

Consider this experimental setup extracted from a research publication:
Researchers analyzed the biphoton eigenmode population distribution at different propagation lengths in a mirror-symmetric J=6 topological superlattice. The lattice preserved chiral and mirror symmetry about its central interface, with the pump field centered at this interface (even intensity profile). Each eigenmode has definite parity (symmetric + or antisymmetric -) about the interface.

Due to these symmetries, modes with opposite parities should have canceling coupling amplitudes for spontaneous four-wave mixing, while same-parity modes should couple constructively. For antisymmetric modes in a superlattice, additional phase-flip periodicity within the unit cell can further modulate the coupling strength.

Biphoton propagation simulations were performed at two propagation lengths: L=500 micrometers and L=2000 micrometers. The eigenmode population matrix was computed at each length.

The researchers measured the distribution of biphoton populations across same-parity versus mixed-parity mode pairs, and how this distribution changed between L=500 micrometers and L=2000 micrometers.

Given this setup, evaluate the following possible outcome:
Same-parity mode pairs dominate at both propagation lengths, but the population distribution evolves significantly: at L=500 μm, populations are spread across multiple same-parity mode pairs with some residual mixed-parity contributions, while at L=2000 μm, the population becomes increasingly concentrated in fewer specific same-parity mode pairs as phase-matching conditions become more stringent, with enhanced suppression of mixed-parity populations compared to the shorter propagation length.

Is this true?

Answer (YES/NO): NO